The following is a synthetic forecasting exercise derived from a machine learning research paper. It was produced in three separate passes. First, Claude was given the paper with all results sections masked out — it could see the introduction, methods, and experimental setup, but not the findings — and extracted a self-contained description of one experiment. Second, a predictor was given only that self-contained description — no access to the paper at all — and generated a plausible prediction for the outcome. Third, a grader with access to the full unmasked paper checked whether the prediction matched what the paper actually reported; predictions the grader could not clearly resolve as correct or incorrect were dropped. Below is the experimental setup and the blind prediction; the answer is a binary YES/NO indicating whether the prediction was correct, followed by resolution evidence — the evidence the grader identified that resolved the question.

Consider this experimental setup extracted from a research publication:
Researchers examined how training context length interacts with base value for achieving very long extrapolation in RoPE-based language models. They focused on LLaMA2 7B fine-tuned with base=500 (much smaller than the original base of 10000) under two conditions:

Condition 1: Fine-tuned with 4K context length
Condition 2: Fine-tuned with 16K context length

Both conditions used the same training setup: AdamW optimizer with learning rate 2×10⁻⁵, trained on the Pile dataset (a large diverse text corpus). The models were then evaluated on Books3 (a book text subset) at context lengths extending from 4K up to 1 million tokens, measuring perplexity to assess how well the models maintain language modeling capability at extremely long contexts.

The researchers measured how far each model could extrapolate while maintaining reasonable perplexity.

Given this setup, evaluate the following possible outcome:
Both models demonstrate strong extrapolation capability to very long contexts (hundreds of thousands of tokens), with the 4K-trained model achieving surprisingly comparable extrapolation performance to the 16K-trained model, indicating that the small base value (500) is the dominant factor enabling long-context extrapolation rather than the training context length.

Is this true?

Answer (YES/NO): NO